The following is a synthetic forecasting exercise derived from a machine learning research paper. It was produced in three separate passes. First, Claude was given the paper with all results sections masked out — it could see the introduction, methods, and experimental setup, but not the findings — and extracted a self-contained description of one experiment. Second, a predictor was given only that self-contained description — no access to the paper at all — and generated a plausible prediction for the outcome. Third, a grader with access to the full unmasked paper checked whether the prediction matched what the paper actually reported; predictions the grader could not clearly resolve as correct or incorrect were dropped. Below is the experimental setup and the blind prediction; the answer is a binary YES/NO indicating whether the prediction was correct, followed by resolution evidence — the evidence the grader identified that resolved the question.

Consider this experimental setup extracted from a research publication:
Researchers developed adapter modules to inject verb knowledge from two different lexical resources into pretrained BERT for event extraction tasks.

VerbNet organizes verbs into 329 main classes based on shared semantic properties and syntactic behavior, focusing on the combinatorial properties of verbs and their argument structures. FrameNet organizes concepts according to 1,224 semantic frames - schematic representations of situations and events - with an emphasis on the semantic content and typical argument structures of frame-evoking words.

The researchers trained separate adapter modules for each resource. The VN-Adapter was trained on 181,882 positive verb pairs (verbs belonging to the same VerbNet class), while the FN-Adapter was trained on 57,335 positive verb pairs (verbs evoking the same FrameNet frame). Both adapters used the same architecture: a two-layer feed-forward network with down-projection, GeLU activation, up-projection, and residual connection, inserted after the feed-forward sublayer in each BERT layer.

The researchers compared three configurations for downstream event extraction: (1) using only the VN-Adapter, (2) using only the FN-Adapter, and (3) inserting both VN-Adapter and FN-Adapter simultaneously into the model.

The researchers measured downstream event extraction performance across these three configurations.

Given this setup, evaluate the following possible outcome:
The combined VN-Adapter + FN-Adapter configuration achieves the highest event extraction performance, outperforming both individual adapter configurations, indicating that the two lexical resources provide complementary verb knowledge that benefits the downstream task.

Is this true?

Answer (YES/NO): NO